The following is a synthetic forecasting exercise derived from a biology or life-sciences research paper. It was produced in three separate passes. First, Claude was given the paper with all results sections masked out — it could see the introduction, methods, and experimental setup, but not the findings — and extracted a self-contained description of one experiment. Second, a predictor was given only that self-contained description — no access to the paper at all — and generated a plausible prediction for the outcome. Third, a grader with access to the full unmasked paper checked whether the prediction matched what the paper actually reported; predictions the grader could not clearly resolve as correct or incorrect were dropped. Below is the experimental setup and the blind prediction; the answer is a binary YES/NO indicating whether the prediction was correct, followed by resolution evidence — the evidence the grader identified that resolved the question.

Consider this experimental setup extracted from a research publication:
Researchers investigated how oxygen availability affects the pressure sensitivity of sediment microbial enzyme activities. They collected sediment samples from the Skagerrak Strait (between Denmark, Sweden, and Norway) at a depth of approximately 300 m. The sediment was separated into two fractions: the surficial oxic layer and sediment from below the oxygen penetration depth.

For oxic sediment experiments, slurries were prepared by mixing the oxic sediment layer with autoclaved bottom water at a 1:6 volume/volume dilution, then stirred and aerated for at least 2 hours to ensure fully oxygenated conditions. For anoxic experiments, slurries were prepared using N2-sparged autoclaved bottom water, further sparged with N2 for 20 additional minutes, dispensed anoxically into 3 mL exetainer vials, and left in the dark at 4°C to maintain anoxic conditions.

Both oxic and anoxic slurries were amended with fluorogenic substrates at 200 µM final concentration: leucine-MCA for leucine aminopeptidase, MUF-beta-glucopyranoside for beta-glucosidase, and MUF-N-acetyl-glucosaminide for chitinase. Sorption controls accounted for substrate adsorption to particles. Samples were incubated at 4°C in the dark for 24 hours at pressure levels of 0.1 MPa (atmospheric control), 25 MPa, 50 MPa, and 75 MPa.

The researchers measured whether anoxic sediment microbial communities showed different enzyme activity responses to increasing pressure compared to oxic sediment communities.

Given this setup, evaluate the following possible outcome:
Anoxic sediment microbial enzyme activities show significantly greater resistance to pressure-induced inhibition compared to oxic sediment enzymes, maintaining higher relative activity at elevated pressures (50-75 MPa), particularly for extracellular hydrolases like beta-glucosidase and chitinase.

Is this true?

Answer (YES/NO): NO